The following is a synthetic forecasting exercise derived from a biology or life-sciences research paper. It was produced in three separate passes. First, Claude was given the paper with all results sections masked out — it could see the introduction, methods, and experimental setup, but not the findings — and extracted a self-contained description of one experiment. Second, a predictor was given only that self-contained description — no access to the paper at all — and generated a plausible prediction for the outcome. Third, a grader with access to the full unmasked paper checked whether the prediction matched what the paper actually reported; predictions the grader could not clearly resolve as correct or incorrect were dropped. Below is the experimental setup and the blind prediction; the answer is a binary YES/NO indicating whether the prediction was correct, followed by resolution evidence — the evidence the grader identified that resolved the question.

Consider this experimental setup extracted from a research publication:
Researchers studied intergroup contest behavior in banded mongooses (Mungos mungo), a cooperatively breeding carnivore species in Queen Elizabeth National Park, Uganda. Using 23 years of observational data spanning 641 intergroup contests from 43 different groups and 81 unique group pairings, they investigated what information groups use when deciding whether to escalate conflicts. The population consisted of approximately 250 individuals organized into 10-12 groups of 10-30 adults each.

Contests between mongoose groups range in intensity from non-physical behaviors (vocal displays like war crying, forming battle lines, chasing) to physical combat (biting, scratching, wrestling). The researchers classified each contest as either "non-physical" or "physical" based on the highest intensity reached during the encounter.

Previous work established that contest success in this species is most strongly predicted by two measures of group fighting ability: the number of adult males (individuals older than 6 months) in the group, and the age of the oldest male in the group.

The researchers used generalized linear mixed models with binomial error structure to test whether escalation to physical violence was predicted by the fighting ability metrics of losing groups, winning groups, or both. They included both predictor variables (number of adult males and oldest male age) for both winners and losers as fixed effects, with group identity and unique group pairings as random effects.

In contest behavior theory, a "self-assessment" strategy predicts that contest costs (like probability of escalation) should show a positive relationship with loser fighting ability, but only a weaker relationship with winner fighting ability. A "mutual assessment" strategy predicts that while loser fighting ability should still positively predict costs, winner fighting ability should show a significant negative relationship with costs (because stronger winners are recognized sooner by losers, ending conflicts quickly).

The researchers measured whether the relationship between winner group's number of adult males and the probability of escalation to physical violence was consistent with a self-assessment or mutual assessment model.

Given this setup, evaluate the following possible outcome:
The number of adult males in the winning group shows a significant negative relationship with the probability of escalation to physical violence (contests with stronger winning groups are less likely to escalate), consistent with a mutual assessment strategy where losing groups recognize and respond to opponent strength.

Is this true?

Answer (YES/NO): NO